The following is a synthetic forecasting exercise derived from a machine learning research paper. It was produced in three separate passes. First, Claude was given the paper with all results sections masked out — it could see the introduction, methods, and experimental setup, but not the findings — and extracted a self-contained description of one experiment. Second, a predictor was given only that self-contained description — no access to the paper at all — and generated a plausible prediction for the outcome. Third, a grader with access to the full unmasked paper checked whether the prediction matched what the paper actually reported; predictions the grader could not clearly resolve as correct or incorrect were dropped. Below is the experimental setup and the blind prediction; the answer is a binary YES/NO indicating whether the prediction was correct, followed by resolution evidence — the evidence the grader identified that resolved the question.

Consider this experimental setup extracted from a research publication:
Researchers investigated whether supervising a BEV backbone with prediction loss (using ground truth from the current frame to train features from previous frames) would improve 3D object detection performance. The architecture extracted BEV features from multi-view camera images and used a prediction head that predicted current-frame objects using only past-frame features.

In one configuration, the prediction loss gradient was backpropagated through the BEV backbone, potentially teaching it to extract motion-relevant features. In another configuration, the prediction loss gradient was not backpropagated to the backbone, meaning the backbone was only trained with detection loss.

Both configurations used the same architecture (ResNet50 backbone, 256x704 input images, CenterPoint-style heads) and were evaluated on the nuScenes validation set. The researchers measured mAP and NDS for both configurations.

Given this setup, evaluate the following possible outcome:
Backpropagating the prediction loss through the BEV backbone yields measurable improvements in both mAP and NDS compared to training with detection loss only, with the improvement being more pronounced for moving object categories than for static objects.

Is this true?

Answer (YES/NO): NO